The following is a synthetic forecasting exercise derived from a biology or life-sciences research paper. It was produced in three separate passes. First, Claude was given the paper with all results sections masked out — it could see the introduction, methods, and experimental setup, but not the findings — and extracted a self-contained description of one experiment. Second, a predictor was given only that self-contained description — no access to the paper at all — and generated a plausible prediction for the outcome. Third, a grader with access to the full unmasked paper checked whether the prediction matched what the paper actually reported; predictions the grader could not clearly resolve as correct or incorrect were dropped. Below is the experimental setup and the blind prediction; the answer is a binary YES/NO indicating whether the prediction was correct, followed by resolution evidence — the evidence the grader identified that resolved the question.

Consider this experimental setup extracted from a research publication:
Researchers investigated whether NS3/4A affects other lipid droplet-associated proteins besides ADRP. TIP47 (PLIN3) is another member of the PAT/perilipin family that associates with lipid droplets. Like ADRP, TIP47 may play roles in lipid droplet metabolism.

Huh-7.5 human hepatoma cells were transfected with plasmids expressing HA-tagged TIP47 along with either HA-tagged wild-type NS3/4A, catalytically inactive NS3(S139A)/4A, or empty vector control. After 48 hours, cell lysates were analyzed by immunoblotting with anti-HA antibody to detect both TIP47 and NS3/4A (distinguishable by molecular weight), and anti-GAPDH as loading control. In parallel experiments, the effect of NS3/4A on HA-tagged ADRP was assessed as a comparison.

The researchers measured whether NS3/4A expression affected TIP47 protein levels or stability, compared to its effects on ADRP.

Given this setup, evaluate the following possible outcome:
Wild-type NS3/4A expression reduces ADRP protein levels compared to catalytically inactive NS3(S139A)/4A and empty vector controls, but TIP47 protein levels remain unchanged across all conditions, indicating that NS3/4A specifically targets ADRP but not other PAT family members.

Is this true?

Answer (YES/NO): NO